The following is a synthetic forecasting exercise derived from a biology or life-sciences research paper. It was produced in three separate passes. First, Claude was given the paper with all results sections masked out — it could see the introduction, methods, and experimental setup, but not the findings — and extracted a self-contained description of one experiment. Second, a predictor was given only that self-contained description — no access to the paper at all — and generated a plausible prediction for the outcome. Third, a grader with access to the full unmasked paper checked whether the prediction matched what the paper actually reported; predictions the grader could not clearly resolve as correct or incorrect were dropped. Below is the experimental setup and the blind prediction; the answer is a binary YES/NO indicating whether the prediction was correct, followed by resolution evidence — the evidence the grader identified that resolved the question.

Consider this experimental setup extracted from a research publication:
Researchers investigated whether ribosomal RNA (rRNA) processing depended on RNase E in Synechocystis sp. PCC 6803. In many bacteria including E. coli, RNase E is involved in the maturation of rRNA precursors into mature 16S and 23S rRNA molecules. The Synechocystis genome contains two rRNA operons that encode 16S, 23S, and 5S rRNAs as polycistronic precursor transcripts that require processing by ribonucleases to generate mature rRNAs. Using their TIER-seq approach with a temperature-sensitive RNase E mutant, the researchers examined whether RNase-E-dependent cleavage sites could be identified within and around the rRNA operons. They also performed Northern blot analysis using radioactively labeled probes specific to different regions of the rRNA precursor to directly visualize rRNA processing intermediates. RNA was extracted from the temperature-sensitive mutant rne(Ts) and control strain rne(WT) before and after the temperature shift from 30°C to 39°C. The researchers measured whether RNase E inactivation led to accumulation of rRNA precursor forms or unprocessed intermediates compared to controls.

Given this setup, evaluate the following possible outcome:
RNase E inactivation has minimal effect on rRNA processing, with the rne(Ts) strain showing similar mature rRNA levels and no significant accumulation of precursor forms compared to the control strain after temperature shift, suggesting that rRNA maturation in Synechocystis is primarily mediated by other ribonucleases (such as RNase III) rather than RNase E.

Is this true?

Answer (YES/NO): YES